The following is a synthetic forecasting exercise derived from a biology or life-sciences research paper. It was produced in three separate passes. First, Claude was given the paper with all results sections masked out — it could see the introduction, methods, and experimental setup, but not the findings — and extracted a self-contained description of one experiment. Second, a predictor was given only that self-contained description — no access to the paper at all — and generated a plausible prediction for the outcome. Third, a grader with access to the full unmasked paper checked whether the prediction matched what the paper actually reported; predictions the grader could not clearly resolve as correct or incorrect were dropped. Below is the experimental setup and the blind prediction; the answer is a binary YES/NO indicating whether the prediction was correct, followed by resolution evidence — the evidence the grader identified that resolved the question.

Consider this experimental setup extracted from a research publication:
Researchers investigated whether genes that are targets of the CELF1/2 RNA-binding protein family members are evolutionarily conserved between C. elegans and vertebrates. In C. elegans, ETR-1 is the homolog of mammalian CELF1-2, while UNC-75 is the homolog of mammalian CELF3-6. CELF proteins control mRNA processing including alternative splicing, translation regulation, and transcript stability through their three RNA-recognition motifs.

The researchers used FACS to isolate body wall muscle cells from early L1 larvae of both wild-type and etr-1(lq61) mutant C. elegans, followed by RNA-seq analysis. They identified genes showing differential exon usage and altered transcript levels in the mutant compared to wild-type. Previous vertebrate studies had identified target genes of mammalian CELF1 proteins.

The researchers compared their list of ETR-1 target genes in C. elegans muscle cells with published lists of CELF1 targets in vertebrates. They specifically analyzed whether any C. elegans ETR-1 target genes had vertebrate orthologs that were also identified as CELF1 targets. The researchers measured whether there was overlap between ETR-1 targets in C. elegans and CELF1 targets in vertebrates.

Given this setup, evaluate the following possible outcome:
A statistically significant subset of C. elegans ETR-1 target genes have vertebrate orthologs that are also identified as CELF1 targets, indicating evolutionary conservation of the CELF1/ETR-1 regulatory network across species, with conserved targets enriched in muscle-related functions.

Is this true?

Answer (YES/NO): NO